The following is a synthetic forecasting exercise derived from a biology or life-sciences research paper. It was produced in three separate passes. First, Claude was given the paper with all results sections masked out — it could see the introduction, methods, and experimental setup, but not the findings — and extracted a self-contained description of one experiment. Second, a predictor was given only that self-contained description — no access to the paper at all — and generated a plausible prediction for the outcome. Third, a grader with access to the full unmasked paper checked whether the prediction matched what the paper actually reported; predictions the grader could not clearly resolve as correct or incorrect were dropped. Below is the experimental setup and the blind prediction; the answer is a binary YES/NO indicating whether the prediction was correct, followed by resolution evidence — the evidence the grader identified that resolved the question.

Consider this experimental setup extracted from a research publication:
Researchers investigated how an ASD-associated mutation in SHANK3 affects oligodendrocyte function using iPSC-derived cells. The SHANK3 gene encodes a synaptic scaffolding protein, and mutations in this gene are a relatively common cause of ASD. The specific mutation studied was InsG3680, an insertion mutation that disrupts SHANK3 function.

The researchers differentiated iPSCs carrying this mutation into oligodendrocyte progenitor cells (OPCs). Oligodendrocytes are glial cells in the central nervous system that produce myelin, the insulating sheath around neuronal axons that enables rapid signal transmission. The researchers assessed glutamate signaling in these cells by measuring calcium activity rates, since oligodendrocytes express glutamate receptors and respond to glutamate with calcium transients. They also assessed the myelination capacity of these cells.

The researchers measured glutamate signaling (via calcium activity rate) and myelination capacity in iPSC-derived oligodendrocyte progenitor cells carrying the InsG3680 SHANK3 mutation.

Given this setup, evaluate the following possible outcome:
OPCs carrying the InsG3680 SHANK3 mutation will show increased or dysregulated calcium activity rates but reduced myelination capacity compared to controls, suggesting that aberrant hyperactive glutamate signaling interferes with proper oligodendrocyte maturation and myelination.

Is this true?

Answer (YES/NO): NO